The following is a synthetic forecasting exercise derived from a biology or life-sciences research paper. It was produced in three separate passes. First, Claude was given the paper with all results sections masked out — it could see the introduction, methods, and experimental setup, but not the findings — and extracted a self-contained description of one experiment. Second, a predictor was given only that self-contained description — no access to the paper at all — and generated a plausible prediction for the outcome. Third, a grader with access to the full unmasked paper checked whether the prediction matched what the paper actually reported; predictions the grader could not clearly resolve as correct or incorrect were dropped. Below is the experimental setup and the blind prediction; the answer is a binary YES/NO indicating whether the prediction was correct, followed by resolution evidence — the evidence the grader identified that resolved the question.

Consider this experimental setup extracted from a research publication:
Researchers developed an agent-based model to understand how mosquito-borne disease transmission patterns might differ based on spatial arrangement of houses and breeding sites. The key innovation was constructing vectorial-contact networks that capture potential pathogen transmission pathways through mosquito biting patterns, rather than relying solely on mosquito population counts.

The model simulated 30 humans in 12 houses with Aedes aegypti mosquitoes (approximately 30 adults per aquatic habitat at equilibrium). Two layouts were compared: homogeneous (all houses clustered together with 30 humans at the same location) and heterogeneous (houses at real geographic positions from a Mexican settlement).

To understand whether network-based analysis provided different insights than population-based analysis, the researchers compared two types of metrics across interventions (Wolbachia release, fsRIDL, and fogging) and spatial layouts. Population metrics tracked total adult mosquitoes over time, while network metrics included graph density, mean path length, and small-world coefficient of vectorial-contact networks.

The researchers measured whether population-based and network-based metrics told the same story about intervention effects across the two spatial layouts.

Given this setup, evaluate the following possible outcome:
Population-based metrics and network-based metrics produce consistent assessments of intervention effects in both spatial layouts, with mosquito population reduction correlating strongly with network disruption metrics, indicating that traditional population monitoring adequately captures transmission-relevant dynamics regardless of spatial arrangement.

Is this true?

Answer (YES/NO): NO